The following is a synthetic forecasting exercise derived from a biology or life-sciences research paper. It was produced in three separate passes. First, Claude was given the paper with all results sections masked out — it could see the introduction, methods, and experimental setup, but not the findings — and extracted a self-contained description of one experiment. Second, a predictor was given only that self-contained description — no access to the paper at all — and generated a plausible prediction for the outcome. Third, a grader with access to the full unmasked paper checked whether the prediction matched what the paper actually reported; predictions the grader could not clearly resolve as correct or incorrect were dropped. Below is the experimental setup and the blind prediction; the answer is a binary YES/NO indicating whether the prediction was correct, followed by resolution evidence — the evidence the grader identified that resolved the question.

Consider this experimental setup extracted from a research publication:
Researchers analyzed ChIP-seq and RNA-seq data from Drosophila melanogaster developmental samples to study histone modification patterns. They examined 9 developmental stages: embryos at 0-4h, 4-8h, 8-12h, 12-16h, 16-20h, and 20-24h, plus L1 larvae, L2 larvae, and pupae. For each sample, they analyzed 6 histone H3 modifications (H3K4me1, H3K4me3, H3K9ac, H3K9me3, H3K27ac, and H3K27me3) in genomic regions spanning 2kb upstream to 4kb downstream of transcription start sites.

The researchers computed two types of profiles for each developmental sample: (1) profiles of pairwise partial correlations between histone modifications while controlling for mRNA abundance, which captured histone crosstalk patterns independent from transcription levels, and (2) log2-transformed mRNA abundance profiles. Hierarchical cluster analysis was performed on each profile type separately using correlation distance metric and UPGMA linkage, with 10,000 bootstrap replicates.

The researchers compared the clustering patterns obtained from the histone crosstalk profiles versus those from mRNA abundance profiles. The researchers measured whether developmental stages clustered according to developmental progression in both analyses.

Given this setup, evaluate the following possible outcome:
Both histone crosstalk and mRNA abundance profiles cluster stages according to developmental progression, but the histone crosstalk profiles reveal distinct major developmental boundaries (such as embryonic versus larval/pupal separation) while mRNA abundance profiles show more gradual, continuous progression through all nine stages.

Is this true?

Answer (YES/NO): NO